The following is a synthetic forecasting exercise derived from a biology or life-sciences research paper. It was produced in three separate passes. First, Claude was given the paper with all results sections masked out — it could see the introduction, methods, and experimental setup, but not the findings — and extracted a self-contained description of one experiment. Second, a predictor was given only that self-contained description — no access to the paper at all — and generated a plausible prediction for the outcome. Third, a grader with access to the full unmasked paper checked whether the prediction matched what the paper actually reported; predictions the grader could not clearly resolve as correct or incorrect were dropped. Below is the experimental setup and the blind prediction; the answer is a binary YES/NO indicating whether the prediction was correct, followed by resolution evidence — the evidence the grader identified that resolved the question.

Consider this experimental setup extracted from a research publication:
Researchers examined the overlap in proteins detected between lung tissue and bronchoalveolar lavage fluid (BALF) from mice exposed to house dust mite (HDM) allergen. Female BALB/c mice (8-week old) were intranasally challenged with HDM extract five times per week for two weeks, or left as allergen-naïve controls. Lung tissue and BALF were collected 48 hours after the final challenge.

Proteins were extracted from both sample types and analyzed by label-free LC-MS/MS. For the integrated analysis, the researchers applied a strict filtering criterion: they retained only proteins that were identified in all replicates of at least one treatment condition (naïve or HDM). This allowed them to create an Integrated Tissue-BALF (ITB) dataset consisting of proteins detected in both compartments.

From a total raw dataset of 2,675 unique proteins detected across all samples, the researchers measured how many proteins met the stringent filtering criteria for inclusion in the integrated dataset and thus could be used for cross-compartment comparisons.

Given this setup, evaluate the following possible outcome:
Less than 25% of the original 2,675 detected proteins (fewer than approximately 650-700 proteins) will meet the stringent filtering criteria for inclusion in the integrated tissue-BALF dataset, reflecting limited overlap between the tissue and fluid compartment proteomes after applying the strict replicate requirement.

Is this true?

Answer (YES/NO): NO